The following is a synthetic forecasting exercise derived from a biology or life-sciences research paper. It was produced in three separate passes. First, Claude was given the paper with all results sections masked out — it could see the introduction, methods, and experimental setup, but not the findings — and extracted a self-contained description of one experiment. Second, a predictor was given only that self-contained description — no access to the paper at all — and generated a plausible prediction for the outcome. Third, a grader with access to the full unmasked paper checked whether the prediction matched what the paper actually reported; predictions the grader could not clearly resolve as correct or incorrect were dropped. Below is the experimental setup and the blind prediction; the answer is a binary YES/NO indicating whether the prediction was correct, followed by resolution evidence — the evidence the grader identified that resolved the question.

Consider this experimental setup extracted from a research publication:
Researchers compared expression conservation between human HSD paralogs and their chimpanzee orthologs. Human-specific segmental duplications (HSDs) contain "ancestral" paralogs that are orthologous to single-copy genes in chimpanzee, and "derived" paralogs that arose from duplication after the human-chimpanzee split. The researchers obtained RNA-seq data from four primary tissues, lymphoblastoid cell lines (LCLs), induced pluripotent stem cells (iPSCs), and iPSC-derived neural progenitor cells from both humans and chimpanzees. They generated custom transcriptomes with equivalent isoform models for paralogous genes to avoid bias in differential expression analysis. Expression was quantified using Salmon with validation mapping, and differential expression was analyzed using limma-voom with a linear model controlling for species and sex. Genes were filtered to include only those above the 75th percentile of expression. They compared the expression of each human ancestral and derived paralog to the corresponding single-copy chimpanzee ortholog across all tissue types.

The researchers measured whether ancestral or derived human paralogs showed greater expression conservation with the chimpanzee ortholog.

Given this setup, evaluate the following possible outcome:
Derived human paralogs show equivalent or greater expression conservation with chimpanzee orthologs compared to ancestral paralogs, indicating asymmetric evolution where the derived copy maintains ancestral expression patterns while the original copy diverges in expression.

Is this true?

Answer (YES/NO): NO